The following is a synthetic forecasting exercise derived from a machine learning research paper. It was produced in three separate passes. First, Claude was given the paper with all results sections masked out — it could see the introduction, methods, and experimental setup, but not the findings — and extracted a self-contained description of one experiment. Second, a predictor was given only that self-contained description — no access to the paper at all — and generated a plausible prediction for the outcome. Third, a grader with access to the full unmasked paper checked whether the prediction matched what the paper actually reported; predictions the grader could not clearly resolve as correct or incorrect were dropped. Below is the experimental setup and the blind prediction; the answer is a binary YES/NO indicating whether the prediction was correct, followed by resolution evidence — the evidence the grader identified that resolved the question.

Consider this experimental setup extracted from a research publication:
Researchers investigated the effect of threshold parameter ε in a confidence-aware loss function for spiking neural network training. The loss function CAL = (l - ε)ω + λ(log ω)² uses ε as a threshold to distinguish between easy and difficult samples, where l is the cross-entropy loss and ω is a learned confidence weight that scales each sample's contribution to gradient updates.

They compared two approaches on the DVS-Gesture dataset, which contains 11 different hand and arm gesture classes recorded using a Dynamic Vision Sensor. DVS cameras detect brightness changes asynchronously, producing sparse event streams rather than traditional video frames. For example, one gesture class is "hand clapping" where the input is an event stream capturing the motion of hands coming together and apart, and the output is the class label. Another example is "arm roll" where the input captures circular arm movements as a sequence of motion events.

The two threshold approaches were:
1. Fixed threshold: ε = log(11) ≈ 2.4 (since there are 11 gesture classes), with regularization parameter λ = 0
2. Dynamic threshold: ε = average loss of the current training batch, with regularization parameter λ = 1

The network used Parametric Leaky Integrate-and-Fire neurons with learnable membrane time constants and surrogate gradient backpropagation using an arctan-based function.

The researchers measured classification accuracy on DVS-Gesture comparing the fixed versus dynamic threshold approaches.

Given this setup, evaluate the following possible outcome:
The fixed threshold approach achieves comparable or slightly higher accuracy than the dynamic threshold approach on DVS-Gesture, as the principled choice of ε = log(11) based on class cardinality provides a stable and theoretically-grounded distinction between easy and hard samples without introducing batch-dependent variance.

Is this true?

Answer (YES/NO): NO